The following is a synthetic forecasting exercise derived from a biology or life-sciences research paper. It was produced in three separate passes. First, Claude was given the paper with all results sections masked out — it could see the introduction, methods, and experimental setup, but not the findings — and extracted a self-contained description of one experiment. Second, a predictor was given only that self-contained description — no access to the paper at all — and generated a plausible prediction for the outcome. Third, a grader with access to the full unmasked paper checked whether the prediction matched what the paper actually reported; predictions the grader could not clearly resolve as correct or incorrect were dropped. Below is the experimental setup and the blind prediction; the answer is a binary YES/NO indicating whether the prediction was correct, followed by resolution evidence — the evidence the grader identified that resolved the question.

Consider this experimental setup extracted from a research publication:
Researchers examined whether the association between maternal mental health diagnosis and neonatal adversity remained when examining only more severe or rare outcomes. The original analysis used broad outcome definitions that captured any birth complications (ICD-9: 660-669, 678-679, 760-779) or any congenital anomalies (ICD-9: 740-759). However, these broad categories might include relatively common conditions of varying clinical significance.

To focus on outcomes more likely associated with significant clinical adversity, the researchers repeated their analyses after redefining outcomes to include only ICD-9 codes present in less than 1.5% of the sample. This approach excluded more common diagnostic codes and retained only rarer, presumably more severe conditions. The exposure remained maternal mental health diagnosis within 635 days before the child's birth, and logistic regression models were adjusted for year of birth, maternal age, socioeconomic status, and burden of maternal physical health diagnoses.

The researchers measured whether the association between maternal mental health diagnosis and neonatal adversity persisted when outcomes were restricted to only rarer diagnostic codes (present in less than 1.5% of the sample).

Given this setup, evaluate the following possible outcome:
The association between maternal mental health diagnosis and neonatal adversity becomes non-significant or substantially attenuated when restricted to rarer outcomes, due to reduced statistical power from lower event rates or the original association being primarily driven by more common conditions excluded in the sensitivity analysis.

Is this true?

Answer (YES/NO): NO